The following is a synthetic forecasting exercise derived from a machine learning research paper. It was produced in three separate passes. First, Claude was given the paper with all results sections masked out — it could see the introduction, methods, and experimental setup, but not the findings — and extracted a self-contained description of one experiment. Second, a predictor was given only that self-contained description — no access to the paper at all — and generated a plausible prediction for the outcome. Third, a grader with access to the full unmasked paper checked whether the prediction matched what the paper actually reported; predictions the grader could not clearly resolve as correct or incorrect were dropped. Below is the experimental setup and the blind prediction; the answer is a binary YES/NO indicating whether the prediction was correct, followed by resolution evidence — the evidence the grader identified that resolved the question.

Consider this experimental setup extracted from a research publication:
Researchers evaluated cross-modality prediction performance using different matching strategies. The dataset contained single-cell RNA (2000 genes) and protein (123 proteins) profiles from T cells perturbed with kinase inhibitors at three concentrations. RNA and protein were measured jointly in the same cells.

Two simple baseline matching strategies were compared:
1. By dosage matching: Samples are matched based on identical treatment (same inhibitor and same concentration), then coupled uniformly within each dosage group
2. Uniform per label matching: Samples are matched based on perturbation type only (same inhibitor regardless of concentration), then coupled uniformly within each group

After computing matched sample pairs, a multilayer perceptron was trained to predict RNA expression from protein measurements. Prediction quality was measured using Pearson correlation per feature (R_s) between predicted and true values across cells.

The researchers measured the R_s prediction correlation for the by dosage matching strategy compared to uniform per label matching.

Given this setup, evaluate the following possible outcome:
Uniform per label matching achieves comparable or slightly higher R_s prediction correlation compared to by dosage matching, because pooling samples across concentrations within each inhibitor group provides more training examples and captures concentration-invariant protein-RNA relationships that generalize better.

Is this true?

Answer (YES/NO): NO